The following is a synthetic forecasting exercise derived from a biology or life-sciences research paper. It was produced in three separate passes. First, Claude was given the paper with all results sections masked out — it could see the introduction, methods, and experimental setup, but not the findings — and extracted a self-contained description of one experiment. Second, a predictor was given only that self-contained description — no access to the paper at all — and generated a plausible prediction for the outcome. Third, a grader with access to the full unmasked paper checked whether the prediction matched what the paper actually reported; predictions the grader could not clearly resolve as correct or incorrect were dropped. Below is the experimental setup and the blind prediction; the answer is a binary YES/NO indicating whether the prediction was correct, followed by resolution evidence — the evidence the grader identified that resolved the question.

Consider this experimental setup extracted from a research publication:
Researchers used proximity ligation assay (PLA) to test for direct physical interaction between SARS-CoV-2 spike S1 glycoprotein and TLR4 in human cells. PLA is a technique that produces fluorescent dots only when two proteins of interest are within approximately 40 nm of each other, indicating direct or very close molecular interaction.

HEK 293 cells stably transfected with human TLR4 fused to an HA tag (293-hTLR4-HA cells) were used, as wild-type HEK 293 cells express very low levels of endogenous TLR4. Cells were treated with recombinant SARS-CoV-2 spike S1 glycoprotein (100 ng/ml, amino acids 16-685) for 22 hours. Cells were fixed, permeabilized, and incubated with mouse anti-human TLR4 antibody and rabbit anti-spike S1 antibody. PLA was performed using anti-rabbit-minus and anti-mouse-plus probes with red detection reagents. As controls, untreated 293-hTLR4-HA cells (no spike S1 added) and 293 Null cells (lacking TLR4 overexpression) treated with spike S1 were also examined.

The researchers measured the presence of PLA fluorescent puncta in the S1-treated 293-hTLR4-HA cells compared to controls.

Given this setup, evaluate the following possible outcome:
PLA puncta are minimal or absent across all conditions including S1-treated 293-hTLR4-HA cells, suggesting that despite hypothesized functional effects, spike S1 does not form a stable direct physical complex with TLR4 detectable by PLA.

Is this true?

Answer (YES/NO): NO